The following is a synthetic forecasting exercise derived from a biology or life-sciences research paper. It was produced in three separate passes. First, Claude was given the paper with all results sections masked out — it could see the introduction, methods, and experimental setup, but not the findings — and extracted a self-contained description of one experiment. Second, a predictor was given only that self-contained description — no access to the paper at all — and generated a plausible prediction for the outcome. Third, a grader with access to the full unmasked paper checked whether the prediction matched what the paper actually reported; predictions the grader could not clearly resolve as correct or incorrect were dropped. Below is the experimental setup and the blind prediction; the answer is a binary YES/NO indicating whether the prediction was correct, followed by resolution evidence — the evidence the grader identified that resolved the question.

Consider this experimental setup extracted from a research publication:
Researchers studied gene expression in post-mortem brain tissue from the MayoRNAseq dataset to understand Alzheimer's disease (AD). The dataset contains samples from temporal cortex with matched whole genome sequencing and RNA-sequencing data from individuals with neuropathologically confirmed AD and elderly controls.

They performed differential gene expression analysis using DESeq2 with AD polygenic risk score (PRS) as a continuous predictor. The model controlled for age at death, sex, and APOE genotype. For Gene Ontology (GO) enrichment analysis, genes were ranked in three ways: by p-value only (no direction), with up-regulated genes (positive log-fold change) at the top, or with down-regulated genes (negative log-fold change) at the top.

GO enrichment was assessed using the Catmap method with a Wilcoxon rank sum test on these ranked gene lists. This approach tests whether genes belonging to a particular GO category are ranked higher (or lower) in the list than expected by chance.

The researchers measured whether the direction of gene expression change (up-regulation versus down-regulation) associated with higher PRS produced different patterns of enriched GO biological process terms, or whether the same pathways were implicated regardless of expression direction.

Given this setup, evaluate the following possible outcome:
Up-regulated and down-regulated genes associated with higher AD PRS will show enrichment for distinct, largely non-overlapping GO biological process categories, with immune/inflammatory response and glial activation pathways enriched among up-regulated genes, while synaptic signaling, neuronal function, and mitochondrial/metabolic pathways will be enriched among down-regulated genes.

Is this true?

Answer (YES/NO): YES